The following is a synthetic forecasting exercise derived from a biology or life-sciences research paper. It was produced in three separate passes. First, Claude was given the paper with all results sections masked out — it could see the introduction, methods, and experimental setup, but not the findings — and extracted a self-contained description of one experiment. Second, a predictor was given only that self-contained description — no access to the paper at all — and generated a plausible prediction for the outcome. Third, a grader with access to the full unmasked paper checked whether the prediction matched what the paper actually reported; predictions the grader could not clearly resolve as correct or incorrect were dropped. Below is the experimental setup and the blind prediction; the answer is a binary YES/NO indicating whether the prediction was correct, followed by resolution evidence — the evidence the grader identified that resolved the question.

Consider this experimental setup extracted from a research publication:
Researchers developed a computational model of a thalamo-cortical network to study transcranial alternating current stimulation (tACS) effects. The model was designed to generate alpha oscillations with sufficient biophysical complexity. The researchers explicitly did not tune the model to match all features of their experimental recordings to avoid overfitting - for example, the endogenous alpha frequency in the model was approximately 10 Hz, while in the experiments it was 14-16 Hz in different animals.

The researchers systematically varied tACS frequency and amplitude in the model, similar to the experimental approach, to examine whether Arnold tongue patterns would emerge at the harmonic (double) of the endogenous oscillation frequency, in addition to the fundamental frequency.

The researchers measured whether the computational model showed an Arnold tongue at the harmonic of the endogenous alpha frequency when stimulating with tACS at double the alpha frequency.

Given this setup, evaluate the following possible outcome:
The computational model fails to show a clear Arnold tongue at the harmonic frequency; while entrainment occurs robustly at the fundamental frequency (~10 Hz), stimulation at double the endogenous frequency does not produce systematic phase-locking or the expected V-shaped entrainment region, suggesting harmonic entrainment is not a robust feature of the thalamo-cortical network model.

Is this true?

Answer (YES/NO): NO